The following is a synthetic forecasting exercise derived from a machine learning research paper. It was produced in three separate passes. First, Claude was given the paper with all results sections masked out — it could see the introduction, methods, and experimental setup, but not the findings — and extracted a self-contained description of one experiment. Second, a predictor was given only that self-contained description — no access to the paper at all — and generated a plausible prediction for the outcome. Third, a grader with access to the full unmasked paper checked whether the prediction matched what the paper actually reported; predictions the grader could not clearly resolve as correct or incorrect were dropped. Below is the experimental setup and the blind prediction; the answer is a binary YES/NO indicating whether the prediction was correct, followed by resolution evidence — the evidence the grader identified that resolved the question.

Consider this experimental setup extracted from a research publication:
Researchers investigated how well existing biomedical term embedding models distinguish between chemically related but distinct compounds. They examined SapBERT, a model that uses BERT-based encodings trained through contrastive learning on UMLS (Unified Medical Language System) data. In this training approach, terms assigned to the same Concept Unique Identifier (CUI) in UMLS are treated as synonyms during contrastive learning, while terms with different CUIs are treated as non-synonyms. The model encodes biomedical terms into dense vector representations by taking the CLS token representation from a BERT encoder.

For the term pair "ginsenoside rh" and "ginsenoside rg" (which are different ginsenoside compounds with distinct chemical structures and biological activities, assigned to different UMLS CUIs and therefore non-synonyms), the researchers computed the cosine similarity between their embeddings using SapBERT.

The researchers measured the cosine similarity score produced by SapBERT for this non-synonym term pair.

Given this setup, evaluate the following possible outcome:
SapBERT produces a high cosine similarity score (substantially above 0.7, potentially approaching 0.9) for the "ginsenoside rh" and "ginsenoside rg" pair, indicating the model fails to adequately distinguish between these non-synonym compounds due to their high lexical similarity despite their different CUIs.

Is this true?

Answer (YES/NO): YES